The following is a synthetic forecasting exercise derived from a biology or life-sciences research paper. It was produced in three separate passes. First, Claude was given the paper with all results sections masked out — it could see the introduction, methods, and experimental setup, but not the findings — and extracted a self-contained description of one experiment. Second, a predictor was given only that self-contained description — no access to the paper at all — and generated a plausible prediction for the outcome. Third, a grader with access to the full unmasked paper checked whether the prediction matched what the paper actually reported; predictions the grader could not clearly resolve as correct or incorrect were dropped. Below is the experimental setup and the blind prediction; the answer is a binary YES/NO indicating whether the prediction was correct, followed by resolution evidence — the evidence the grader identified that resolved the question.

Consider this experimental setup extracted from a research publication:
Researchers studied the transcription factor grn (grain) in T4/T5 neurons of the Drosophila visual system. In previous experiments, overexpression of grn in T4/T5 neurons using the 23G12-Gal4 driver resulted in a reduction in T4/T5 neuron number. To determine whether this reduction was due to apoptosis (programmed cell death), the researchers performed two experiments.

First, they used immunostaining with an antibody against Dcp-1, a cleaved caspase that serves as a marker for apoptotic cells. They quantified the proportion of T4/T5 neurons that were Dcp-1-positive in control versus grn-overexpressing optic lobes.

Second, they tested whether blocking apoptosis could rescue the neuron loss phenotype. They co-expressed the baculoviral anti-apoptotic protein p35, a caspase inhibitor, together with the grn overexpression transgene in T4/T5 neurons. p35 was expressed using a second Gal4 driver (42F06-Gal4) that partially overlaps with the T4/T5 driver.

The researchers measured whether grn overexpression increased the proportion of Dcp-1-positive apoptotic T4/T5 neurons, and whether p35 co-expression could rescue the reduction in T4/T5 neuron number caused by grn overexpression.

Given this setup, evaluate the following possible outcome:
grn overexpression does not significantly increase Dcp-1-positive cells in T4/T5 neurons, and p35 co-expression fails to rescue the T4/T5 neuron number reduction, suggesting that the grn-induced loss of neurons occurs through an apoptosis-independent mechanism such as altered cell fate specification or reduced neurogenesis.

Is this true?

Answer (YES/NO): NO